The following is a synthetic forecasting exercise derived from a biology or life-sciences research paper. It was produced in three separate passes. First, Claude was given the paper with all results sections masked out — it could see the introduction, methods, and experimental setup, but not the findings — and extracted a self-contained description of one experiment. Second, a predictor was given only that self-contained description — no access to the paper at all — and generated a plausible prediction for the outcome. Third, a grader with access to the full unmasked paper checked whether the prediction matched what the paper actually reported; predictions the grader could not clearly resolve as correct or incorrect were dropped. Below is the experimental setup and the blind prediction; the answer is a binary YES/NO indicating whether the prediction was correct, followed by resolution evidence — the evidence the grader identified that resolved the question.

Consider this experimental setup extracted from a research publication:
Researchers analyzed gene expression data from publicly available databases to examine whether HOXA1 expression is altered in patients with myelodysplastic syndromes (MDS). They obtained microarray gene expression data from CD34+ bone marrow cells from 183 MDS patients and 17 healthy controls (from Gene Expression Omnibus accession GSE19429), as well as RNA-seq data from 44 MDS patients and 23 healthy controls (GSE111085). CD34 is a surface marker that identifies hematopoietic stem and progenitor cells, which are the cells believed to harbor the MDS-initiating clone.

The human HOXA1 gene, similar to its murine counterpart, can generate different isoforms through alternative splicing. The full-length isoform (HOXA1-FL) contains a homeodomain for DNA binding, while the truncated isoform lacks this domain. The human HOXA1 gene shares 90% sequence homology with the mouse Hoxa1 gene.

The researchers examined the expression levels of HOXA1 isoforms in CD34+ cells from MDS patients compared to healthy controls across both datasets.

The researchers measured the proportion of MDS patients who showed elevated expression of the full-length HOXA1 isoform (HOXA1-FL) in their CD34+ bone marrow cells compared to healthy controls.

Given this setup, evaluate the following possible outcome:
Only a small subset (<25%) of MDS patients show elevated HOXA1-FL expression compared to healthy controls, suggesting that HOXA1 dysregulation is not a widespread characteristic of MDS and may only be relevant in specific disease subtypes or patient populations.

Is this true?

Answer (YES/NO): NO